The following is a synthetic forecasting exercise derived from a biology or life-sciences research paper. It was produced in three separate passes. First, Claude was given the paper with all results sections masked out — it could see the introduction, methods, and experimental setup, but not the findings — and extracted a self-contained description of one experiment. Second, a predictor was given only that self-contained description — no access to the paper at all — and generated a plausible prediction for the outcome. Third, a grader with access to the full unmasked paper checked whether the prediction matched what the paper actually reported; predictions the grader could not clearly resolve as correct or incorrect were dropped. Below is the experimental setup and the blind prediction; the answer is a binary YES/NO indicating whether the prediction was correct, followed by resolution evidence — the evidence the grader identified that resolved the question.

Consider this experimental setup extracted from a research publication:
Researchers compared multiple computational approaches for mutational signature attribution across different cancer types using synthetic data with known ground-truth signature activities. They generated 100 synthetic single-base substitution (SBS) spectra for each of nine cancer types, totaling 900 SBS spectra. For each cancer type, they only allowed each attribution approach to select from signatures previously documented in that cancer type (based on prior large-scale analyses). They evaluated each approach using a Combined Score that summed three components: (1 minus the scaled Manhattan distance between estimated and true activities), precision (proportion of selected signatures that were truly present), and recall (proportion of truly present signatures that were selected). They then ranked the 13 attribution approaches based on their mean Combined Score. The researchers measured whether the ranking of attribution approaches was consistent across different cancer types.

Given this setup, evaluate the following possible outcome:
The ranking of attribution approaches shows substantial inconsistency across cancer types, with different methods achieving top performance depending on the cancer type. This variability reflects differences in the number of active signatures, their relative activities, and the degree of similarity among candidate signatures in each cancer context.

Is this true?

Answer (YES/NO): NO